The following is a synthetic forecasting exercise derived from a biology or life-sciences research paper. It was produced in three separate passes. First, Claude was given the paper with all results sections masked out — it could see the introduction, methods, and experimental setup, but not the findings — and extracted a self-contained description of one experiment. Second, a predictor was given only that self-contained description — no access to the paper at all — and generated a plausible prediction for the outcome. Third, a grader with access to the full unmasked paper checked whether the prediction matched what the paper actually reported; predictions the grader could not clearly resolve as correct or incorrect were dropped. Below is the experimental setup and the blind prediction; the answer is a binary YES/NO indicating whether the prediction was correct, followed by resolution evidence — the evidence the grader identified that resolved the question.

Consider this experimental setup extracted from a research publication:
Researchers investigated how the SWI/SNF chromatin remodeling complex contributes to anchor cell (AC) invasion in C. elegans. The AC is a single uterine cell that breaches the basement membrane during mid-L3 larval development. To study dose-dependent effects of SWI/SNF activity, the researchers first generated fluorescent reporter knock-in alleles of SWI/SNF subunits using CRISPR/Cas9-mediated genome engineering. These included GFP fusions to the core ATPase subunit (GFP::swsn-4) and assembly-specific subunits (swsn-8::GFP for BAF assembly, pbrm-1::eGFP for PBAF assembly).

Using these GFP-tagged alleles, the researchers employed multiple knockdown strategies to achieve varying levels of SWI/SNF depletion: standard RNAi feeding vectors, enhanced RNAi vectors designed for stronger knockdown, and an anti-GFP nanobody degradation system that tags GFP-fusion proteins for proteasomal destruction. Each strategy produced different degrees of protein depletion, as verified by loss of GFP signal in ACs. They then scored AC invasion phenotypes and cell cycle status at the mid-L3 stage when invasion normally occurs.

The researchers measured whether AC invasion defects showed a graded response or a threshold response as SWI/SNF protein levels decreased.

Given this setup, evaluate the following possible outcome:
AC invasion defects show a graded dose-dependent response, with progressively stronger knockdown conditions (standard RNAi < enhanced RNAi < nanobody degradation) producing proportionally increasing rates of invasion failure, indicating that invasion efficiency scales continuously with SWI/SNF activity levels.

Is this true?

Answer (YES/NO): YES